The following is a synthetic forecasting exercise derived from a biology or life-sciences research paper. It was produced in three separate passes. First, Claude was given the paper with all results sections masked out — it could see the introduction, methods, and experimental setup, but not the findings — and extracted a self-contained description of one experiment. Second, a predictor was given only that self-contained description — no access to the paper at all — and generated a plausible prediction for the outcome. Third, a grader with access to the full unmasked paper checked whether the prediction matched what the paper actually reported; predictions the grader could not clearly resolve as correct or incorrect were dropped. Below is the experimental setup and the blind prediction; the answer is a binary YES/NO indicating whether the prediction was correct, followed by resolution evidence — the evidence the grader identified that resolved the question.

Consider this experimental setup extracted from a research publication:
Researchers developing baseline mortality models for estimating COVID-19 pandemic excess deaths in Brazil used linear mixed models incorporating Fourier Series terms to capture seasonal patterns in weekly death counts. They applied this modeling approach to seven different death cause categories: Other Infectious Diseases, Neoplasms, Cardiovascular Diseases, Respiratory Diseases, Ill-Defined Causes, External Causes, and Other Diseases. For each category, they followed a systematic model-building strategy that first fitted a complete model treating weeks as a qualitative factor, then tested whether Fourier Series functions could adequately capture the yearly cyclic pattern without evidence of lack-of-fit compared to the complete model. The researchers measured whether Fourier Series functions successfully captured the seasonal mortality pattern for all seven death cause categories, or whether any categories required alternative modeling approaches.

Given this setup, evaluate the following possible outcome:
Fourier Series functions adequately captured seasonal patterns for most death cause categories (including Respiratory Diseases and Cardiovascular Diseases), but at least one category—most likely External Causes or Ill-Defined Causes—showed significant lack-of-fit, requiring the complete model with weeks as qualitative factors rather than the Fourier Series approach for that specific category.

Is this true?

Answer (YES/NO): NO